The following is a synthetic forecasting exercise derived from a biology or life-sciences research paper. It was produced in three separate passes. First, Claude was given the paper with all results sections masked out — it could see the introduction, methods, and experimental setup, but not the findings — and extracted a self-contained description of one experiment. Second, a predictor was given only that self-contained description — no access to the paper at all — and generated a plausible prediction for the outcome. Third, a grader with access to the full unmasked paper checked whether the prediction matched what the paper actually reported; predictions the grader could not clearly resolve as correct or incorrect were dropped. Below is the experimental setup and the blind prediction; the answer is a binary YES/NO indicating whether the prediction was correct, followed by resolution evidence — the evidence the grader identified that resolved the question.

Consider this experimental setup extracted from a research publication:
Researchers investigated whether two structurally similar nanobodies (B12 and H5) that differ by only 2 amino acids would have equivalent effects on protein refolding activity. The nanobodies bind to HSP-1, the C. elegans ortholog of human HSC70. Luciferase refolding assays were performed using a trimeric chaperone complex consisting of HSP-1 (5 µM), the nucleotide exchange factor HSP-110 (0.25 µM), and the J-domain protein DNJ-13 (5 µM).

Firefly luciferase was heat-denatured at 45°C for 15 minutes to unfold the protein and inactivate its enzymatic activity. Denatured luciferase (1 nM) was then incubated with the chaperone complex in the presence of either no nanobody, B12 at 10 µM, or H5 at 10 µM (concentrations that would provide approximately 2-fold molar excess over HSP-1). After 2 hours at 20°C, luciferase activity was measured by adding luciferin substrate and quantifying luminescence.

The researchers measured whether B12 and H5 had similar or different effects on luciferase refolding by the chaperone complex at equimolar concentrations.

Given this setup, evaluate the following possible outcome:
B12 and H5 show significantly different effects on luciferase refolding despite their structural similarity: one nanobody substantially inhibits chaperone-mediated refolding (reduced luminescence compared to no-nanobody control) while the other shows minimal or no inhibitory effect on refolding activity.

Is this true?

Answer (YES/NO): NO